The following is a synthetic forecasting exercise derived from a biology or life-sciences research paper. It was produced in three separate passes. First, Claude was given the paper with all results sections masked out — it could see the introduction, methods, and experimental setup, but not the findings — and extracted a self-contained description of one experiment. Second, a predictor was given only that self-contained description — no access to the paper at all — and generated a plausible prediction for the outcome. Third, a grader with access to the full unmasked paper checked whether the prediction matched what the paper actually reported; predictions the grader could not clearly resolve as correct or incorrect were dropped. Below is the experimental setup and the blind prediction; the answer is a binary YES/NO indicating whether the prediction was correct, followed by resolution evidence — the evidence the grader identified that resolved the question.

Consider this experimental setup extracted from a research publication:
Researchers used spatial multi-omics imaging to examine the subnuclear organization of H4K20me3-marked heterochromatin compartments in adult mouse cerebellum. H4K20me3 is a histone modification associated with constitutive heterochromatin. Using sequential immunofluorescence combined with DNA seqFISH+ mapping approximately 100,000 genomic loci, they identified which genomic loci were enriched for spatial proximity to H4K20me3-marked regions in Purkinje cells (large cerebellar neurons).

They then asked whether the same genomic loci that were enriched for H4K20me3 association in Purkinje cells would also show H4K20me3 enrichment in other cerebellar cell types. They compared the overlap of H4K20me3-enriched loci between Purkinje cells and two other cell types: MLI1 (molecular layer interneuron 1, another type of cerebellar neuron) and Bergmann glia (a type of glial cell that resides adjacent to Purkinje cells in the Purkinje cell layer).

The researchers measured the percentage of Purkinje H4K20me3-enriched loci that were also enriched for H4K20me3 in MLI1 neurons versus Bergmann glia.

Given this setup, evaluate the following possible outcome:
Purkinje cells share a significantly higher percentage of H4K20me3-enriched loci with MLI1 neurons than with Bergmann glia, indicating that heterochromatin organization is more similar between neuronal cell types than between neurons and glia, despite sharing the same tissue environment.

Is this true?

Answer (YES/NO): YES